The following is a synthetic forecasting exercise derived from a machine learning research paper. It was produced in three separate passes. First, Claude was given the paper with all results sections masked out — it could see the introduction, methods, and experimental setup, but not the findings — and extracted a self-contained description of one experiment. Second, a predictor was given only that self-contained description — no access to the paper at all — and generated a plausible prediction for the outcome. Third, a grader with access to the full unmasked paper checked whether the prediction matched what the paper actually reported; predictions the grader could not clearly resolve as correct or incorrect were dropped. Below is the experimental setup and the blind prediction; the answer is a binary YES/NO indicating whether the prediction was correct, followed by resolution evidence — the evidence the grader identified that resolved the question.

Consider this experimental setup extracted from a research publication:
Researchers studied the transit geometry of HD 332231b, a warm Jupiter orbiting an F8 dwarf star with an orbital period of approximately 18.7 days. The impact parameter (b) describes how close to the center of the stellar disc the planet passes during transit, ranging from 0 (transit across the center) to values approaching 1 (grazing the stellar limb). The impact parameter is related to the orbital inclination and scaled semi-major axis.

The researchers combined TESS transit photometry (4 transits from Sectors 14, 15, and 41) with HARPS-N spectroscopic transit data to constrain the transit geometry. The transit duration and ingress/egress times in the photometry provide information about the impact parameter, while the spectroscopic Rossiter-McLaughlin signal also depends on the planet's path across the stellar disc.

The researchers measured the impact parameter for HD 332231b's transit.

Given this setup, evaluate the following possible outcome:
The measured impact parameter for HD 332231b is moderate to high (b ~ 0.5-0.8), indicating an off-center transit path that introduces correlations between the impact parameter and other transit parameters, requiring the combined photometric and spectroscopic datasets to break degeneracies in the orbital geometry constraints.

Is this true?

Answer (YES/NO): NO